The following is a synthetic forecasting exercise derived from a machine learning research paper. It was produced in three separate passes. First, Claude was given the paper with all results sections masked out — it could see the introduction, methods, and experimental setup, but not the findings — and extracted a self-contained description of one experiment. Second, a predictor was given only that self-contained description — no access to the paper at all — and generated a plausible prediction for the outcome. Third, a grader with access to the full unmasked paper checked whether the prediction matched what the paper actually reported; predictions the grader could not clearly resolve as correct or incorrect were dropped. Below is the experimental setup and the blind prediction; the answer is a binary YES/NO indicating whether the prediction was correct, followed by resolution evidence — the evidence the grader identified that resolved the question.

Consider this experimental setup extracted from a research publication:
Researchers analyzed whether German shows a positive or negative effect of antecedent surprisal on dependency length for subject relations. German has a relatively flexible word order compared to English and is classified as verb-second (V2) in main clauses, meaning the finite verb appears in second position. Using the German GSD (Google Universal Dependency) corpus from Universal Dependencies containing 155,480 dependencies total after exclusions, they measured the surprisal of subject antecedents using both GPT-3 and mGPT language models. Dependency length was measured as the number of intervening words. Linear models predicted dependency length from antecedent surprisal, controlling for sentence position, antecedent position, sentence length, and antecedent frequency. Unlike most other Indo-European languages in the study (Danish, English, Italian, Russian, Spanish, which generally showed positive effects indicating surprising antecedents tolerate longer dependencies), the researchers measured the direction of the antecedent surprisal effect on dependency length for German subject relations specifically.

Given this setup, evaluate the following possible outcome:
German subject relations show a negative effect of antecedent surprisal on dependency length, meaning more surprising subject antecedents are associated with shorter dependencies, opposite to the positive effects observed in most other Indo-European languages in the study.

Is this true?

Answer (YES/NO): YES